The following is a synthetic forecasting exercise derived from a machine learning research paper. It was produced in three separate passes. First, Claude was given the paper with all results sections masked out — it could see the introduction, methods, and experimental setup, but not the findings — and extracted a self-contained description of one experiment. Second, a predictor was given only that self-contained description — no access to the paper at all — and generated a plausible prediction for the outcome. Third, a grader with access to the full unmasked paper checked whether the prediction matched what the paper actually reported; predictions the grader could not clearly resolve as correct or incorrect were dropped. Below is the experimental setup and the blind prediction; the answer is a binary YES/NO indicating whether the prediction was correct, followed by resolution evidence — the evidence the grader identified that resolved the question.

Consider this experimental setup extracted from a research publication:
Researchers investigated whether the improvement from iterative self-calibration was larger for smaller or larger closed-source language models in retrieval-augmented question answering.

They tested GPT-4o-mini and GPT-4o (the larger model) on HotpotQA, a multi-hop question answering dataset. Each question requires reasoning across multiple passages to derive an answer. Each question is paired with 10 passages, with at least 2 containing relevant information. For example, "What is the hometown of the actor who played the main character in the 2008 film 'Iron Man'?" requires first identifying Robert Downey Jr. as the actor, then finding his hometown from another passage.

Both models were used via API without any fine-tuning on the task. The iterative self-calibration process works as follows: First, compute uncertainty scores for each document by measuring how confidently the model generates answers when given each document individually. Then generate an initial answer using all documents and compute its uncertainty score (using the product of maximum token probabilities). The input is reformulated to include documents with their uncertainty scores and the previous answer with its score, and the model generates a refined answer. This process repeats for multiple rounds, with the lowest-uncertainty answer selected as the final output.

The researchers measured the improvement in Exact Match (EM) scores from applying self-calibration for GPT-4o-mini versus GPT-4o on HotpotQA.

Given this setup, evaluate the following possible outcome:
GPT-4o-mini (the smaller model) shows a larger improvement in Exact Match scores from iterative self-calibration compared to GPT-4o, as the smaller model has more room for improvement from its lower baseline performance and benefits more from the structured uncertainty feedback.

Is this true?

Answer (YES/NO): YES